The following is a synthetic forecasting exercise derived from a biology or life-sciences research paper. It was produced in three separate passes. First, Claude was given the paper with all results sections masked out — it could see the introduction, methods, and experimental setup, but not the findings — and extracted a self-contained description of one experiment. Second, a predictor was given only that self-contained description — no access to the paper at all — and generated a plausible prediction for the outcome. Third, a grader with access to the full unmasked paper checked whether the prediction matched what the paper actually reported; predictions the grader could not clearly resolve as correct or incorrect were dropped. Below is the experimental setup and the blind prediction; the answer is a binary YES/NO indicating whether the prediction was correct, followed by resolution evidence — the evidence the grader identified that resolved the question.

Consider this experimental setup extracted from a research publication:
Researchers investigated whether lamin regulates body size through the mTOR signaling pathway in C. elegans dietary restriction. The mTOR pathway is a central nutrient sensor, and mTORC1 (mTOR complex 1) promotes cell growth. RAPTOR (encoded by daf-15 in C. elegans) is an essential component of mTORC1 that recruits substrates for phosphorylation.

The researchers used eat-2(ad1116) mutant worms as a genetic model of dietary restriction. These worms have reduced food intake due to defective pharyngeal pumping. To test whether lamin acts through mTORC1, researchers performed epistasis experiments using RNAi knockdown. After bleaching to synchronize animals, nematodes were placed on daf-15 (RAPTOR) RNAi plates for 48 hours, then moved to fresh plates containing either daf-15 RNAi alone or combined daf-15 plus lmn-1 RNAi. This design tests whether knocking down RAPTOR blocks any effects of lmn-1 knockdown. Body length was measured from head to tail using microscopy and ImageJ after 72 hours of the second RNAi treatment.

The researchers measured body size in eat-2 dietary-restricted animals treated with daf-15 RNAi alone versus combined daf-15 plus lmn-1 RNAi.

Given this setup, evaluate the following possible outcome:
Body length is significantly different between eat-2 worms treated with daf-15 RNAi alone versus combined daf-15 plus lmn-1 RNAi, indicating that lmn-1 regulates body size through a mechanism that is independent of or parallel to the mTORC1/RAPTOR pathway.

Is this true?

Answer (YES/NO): NO